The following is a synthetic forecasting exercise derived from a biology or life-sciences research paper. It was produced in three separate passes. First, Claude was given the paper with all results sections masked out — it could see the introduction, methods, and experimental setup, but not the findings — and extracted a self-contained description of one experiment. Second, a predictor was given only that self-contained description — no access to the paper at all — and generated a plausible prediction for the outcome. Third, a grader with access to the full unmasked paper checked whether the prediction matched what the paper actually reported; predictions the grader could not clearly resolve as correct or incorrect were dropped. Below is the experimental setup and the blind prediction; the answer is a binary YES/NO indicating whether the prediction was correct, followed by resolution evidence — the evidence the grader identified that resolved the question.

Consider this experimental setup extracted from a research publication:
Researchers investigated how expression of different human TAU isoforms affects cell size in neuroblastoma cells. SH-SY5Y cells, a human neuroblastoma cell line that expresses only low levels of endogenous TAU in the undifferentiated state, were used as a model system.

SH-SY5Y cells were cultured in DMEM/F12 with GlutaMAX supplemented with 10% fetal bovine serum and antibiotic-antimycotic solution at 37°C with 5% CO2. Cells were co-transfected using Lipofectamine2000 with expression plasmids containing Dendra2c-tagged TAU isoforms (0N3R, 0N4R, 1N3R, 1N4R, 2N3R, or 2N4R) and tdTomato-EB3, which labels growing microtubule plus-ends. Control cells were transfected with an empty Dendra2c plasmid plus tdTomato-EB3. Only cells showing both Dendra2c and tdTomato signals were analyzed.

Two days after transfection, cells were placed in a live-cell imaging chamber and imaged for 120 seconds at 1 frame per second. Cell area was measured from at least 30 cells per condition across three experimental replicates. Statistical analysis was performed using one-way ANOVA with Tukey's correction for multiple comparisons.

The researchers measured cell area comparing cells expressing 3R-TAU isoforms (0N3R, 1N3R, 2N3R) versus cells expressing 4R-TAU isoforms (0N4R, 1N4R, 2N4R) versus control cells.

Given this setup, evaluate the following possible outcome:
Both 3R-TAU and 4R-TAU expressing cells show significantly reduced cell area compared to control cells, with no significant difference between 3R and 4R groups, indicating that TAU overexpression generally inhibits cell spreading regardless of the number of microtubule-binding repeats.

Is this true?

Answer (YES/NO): NO